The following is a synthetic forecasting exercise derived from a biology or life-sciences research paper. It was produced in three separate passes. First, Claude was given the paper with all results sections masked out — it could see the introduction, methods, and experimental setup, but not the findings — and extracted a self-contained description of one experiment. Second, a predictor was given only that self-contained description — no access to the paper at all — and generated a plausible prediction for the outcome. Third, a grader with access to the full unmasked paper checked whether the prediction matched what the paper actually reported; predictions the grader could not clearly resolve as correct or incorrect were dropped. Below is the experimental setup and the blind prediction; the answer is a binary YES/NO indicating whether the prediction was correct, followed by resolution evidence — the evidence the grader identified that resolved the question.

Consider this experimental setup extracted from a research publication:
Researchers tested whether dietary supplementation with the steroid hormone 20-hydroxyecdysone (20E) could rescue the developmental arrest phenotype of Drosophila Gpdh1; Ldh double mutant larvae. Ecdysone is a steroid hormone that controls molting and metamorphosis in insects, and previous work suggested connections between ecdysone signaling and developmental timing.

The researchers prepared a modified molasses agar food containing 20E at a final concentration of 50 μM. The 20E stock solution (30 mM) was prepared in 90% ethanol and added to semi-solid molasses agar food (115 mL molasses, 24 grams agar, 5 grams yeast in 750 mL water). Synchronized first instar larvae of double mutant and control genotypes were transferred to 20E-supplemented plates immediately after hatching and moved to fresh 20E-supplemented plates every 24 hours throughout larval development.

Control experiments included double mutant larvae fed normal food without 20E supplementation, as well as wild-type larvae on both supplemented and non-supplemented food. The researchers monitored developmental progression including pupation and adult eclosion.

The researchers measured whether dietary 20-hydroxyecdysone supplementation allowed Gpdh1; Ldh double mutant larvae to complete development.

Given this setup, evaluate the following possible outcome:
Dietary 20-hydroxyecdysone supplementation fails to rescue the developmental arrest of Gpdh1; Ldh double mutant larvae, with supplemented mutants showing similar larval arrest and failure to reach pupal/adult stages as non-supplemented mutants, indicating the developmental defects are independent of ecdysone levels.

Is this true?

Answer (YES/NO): NO